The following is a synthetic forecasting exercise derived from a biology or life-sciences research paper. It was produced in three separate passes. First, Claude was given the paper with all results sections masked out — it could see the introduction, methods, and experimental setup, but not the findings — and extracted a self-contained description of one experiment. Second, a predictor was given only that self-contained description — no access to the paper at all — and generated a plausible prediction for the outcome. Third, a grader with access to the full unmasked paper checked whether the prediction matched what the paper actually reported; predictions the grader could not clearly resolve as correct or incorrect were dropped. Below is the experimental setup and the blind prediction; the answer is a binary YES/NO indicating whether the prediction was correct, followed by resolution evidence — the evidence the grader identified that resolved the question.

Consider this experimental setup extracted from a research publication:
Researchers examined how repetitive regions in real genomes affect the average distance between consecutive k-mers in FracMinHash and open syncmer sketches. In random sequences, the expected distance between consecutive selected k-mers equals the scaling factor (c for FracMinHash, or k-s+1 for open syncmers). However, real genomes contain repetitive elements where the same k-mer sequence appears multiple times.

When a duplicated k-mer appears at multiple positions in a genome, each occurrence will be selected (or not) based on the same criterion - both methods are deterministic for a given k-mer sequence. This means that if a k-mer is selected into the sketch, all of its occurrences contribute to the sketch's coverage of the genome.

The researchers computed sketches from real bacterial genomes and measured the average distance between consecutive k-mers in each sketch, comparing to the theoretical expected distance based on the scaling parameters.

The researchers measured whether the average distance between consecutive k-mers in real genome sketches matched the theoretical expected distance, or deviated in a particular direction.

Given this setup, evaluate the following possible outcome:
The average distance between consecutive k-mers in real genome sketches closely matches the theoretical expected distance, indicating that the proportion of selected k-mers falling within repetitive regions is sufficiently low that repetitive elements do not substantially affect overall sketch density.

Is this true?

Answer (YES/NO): NO